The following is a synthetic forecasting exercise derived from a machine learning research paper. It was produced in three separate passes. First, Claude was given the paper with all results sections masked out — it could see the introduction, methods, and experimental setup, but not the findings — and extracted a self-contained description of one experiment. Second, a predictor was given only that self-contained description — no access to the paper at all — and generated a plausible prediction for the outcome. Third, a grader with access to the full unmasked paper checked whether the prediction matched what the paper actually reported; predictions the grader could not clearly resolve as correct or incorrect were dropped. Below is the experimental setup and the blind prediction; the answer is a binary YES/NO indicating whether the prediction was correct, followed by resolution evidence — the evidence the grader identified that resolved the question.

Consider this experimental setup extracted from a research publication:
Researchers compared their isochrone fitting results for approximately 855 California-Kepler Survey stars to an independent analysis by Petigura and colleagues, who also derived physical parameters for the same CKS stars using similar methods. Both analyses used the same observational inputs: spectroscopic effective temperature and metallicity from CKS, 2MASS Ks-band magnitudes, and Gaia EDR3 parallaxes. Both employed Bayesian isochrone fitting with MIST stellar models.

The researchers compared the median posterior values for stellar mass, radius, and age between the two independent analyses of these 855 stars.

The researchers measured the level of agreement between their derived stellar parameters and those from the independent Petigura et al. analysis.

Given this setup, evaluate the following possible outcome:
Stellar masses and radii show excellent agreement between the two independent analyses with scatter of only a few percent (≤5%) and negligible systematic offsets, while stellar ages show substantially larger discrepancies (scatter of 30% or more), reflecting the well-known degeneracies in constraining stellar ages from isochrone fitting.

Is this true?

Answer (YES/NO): NO